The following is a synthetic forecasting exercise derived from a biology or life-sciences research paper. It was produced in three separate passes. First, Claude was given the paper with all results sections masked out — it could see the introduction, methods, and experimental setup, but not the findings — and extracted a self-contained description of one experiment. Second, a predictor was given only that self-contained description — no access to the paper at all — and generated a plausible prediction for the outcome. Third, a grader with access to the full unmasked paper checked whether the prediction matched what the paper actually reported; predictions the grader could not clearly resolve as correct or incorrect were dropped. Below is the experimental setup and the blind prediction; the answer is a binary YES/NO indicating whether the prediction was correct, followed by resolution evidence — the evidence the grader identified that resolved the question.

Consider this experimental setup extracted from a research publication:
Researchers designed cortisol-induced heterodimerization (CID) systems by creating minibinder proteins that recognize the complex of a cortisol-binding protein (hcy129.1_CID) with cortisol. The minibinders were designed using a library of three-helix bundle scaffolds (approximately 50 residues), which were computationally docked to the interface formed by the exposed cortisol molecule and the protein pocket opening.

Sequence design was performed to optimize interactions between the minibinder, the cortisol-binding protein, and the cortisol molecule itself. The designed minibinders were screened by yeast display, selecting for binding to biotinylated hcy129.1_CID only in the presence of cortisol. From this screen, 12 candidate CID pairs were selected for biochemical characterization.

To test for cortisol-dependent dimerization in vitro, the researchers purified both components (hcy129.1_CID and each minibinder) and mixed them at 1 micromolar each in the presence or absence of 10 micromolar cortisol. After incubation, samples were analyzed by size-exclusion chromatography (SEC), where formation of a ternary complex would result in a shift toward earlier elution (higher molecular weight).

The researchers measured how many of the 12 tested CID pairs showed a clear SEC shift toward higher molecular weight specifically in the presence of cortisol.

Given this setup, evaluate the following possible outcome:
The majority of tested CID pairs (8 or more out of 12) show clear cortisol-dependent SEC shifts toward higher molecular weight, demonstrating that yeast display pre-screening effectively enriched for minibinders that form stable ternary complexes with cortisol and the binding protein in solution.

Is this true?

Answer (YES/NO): YES